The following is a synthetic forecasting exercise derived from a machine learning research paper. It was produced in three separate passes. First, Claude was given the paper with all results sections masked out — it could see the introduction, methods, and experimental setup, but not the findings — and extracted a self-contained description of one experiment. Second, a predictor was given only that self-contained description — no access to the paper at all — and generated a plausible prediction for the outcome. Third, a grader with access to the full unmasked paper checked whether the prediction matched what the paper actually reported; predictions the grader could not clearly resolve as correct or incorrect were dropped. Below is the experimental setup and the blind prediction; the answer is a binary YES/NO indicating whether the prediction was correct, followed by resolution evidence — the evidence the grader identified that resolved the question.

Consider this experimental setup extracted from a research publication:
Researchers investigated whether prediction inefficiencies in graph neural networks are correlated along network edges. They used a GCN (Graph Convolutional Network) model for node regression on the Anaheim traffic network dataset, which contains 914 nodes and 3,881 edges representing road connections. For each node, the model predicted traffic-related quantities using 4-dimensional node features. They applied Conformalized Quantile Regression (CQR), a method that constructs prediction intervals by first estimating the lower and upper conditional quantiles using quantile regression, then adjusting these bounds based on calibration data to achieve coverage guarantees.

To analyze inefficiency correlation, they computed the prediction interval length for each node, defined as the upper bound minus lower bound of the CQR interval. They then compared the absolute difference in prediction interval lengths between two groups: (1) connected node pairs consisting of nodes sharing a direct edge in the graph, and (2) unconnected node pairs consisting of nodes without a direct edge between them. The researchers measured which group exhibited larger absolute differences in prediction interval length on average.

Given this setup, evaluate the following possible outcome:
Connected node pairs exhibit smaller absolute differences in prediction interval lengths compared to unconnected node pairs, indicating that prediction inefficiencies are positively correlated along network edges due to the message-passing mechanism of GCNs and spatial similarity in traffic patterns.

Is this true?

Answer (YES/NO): YES